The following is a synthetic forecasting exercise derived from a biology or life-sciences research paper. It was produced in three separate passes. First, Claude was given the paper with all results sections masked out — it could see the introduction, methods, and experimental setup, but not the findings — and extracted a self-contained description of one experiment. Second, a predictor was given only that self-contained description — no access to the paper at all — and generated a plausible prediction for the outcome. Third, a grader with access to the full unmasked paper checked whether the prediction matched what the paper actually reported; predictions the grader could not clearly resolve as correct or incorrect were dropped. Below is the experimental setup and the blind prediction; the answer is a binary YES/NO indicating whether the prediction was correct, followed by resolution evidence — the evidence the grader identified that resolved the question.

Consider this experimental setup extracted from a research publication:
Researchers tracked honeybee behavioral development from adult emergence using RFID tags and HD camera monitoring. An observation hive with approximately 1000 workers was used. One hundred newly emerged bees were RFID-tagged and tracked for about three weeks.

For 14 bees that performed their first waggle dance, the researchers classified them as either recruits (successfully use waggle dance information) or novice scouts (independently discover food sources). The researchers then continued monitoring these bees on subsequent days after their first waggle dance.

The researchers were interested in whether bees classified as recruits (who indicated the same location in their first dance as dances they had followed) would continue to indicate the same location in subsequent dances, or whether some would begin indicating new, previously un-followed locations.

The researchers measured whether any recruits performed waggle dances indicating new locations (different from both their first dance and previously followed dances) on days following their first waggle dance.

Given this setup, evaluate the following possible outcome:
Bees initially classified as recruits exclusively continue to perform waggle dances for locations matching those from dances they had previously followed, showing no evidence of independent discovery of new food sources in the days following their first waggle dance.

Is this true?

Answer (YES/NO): NO